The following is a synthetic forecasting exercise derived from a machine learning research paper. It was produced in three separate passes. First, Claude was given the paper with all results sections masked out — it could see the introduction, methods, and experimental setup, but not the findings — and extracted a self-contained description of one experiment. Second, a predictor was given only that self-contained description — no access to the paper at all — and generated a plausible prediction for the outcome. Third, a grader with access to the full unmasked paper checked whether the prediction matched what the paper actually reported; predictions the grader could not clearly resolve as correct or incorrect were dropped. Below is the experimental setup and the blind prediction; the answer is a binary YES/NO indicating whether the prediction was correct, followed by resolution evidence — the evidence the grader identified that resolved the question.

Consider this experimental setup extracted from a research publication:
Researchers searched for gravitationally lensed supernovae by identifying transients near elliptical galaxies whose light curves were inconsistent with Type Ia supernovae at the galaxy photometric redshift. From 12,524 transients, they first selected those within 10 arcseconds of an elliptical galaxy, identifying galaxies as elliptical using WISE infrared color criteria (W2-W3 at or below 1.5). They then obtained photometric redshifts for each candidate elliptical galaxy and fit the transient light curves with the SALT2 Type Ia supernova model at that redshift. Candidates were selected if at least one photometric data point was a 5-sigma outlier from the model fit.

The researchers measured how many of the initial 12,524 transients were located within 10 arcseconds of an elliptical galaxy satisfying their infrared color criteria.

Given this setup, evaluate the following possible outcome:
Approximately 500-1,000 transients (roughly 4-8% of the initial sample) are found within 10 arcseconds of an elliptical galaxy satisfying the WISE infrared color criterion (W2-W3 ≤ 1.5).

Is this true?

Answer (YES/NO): NO